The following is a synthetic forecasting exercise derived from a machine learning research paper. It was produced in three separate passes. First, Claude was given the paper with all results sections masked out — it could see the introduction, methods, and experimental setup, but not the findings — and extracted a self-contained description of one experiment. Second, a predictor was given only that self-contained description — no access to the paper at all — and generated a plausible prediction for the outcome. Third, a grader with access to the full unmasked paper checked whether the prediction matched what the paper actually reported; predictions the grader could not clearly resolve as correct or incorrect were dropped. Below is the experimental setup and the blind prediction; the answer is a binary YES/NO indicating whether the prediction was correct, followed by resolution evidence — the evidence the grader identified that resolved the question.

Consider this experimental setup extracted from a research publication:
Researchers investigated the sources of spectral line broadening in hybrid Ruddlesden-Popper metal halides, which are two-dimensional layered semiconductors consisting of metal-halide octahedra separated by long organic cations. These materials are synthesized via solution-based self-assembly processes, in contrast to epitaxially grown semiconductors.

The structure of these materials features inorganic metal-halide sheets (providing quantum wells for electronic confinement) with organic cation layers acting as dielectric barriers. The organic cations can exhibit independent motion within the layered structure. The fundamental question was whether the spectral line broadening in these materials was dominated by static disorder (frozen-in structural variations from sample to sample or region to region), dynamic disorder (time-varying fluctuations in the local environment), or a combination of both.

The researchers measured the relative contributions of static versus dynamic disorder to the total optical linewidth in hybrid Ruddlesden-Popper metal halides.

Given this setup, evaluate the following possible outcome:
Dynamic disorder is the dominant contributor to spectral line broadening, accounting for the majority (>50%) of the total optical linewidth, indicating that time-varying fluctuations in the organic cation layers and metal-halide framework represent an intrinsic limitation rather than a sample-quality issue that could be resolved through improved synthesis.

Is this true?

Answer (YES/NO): NO